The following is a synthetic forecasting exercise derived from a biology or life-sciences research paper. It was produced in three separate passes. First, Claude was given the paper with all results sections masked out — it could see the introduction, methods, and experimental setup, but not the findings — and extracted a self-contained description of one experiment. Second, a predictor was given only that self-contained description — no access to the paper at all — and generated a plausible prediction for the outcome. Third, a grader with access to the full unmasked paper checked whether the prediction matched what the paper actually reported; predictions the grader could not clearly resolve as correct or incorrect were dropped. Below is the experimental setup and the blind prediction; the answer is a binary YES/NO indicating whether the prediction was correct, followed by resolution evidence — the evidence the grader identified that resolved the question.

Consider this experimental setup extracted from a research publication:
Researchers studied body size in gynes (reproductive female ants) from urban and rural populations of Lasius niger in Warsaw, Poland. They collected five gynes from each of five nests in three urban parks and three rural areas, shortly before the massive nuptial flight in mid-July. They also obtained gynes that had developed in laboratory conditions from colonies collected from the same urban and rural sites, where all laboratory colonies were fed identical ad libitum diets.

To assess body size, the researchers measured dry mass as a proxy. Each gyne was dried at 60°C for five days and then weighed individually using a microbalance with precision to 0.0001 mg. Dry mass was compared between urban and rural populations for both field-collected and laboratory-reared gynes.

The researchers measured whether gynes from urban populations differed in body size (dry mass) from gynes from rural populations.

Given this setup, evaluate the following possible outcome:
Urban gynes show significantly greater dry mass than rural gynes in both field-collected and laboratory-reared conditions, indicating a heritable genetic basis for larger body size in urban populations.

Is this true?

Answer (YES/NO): NO